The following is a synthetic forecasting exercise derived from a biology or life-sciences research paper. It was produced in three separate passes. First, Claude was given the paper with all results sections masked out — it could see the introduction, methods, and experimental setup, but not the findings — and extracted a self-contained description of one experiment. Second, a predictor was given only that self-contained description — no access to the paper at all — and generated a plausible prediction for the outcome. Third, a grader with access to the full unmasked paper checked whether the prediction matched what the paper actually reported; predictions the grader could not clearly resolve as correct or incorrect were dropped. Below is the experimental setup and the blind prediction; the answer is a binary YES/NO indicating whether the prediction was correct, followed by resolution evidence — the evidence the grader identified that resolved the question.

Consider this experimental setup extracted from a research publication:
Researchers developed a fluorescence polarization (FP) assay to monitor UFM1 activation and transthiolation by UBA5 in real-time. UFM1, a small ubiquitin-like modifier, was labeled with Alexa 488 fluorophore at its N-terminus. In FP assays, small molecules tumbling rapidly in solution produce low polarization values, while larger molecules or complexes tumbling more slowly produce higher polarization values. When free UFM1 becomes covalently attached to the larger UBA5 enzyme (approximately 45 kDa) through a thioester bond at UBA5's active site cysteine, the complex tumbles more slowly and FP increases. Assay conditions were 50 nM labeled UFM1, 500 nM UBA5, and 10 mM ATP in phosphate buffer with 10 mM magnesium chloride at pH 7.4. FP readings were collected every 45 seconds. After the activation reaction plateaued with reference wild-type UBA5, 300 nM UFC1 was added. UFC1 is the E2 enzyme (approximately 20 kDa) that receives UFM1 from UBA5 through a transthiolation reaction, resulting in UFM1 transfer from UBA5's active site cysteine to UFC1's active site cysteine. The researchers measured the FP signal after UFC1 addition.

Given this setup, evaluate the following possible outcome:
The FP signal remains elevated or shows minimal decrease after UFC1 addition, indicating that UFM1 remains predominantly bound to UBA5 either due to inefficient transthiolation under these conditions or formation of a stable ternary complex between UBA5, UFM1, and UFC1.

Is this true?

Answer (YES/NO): NO